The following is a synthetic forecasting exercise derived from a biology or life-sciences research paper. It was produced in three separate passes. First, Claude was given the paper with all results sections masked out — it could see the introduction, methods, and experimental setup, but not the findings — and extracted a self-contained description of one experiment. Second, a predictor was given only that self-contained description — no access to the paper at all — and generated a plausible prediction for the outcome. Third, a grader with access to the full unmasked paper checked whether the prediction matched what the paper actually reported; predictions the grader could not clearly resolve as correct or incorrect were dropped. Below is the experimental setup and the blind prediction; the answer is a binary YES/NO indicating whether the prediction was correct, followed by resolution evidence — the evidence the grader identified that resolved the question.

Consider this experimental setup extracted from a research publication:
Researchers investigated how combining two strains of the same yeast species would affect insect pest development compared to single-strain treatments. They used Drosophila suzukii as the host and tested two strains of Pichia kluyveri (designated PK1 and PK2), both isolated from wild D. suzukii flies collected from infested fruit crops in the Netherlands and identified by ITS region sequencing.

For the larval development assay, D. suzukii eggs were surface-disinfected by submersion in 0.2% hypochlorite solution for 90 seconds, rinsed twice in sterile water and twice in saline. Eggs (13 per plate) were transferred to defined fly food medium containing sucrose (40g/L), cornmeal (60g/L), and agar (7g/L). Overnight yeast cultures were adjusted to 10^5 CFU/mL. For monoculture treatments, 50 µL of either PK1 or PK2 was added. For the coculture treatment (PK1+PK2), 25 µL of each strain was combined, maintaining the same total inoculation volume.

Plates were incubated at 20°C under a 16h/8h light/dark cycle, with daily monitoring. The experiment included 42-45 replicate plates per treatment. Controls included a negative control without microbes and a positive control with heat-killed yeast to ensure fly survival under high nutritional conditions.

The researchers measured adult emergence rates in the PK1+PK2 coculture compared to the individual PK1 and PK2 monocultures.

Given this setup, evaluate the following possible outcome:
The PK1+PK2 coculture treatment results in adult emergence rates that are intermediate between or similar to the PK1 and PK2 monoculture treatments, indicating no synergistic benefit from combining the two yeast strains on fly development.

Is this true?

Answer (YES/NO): NO